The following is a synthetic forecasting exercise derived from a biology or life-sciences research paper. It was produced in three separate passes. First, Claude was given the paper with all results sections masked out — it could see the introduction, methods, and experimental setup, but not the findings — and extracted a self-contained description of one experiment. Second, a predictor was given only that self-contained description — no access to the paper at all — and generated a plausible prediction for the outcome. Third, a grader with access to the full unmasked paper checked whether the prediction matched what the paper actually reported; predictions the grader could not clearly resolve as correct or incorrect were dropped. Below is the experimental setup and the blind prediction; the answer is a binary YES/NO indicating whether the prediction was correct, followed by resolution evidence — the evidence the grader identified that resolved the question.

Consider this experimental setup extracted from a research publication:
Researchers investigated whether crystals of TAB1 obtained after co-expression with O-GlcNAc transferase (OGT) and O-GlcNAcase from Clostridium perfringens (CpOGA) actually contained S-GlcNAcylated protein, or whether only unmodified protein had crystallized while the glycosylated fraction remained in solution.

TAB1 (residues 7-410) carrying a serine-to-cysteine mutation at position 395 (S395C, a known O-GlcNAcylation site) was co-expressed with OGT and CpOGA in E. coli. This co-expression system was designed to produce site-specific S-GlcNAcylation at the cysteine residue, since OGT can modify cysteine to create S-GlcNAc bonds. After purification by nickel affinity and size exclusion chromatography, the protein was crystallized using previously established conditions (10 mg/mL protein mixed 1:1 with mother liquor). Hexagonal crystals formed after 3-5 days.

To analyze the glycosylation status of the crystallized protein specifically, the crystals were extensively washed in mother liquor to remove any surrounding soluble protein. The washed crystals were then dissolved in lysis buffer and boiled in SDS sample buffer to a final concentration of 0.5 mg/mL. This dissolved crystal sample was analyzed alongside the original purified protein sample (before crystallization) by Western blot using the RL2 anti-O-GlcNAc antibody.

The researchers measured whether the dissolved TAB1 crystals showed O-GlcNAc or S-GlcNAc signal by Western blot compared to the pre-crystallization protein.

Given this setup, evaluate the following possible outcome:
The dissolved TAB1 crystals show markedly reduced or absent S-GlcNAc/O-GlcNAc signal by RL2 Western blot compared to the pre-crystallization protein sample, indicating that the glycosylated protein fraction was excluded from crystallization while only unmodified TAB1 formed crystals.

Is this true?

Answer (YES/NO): NO